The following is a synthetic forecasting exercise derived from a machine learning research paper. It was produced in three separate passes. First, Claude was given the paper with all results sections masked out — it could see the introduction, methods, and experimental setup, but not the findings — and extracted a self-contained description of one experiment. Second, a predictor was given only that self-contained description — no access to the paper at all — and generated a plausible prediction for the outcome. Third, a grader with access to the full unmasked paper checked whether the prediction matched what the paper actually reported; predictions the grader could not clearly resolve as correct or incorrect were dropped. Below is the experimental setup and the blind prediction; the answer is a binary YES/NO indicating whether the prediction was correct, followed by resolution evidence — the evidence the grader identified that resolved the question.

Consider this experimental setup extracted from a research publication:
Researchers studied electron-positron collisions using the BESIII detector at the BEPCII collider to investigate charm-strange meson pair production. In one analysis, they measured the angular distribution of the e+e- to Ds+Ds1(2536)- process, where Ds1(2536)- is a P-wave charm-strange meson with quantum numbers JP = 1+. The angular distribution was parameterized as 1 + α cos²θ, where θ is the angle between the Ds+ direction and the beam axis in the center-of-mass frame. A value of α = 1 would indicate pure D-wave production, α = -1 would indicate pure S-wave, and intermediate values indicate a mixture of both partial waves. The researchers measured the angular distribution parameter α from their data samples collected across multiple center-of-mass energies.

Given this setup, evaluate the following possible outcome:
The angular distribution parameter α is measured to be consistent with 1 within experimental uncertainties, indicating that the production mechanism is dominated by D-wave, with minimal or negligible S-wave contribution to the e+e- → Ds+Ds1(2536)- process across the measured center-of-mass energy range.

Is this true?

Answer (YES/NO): NO